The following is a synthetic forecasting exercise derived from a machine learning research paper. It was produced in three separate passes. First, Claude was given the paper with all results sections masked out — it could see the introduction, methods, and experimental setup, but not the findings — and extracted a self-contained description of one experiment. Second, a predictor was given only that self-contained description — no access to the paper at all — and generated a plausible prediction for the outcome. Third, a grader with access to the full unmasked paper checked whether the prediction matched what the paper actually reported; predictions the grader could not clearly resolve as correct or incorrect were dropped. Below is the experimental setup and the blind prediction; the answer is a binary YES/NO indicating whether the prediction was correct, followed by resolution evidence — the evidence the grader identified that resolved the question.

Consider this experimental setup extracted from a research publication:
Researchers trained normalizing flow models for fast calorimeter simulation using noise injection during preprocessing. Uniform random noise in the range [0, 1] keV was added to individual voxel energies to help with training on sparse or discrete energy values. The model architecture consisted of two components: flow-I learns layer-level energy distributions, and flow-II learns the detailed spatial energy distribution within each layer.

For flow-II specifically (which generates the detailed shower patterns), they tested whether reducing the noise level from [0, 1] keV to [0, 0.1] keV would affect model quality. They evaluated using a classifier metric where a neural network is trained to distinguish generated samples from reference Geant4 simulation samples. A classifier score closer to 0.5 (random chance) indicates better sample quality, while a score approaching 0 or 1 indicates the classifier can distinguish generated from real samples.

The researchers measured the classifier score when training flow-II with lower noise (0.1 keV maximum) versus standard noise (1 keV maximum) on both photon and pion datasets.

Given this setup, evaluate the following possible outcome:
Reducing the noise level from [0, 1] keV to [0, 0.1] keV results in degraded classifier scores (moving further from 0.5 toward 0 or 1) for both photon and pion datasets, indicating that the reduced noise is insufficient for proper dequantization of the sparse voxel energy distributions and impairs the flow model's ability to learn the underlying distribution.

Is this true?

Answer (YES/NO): YES